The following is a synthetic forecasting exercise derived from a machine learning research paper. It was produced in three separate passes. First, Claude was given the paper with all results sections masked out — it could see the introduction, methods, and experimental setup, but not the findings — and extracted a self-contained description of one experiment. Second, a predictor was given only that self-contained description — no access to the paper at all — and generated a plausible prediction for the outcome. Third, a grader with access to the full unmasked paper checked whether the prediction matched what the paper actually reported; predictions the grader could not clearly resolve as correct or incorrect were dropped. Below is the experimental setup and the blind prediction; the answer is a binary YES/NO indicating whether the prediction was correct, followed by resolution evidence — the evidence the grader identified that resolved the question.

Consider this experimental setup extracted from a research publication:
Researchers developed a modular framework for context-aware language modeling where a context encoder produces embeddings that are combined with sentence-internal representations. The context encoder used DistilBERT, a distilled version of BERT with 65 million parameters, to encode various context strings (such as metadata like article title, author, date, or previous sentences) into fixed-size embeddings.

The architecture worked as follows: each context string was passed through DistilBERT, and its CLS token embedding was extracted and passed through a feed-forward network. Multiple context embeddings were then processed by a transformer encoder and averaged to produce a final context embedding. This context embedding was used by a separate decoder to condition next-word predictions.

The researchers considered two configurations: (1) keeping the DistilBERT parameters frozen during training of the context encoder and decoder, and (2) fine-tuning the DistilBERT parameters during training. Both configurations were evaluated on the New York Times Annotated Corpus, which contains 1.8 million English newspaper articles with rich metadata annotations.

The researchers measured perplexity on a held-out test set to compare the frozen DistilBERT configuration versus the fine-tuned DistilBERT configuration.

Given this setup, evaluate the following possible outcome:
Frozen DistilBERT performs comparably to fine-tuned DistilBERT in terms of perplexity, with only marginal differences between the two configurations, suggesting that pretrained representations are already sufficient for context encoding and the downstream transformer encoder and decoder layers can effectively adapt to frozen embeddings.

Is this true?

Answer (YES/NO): YES